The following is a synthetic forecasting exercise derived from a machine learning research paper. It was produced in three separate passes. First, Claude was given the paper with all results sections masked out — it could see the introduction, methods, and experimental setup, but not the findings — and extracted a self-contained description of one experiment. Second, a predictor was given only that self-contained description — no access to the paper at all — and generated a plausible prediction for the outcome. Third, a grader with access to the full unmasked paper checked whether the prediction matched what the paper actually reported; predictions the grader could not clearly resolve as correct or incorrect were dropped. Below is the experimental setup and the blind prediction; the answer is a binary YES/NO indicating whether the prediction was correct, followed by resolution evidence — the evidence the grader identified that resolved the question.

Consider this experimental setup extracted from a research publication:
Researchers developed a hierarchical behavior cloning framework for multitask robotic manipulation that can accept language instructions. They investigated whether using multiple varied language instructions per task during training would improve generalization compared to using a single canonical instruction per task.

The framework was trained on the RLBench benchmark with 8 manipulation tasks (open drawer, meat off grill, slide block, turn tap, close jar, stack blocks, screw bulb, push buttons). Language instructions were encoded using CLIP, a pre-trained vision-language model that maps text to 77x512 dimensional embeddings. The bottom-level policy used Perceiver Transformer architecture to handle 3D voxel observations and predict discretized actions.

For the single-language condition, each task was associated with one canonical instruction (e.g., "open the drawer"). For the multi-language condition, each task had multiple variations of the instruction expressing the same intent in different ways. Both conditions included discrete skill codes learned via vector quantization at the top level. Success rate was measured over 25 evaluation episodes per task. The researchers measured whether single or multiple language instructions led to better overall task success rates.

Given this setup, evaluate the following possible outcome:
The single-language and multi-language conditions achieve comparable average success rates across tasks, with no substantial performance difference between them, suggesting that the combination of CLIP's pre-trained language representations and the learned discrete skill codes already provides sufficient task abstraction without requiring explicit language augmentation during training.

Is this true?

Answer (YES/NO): YES